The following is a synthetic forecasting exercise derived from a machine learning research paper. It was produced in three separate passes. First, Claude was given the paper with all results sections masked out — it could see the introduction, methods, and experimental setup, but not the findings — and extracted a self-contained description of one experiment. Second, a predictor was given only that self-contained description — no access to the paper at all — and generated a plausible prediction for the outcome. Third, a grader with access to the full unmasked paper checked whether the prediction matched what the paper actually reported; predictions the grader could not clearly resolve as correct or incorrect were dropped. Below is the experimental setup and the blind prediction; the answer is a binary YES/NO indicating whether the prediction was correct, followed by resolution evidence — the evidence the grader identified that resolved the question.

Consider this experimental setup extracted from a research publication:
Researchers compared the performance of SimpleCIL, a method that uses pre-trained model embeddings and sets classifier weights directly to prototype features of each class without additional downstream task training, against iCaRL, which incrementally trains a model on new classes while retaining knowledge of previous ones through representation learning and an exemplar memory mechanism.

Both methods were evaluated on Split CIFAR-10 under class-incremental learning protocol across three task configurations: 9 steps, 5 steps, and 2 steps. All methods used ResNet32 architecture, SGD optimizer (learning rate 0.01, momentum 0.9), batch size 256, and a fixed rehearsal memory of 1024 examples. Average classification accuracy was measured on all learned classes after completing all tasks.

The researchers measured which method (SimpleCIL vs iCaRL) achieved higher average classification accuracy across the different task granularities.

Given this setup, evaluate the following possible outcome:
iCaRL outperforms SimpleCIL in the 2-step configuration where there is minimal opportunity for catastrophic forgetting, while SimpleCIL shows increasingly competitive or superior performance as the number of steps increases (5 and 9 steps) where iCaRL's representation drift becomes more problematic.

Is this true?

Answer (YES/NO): NO